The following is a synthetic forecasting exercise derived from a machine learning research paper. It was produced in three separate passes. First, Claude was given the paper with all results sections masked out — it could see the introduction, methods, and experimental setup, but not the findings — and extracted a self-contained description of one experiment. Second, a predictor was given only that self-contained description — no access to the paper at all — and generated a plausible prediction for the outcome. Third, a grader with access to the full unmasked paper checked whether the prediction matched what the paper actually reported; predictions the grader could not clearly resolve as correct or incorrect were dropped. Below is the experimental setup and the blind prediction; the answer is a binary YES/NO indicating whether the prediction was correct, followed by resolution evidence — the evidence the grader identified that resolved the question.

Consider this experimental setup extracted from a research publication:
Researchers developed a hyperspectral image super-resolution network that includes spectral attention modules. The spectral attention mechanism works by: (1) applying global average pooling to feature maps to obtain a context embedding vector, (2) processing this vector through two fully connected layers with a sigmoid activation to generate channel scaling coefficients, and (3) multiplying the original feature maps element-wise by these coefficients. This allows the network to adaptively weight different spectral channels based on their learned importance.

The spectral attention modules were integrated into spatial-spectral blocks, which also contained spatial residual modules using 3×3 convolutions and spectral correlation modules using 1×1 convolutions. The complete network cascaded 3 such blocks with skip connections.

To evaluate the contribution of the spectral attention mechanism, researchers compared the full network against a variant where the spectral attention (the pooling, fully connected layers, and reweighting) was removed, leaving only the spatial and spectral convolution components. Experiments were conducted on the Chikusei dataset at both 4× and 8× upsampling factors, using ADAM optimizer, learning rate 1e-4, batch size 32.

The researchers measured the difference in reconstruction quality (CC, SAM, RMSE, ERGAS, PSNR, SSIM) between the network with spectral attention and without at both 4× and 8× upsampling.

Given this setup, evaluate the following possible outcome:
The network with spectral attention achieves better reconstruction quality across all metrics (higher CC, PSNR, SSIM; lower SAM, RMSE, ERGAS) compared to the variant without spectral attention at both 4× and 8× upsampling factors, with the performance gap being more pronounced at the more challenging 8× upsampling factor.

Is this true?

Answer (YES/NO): NO